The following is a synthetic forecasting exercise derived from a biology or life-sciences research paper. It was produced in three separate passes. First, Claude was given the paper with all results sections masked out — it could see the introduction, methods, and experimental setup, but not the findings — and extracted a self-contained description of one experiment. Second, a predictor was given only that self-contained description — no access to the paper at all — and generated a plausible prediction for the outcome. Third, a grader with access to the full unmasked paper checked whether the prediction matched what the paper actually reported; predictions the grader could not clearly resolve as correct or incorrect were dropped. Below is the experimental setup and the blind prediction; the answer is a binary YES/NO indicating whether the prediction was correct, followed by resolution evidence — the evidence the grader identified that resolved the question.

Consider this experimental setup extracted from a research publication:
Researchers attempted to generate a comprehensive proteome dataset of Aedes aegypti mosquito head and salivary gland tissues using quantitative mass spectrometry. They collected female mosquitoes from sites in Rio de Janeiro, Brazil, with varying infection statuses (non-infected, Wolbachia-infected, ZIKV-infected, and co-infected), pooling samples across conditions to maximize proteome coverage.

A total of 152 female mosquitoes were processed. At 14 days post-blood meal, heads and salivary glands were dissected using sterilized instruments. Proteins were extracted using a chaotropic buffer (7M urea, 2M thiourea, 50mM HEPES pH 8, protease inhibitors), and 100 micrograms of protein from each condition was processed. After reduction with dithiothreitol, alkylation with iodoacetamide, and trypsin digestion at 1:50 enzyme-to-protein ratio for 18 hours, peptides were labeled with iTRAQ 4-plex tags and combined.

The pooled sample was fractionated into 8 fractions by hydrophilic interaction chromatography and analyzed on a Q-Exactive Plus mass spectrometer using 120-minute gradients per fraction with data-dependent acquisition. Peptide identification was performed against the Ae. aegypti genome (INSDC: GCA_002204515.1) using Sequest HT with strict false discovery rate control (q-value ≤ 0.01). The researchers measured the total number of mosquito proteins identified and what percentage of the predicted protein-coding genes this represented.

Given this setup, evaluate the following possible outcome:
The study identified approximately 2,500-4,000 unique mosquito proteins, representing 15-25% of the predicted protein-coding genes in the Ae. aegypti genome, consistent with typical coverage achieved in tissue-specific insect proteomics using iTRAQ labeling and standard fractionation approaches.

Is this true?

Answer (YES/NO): NO